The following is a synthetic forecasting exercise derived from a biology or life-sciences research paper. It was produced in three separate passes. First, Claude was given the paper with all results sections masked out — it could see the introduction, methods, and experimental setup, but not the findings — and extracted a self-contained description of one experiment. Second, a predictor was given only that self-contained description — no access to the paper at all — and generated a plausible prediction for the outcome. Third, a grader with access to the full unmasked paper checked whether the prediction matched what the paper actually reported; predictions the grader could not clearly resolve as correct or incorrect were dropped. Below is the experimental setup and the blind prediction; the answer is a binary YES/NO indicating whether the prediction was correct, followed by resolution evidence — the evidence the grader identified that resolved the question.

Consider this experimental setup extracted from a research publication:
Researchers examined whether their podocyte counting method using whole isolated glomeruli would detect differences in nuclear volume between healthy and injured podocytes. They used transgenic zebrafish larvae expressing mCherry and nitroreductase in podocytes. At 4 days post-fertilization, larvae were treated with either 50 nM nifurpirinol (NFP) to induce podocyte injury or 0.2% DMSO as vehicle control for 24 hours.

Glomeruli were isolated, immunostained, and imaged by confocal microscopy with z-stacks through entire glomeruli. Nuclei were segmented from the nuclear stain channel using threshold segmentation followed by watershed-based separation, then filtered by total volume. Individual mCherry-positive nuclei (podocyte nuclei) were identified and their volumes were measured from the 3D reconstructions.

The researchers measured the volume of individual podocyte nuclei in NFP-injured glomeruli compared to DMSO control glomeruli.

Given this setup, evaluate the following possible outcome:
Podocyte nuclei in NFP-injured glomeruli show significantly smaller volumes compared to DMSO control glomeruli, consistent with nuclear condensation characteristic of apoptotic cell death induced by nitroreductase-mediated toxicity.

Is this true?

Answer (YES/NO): YES